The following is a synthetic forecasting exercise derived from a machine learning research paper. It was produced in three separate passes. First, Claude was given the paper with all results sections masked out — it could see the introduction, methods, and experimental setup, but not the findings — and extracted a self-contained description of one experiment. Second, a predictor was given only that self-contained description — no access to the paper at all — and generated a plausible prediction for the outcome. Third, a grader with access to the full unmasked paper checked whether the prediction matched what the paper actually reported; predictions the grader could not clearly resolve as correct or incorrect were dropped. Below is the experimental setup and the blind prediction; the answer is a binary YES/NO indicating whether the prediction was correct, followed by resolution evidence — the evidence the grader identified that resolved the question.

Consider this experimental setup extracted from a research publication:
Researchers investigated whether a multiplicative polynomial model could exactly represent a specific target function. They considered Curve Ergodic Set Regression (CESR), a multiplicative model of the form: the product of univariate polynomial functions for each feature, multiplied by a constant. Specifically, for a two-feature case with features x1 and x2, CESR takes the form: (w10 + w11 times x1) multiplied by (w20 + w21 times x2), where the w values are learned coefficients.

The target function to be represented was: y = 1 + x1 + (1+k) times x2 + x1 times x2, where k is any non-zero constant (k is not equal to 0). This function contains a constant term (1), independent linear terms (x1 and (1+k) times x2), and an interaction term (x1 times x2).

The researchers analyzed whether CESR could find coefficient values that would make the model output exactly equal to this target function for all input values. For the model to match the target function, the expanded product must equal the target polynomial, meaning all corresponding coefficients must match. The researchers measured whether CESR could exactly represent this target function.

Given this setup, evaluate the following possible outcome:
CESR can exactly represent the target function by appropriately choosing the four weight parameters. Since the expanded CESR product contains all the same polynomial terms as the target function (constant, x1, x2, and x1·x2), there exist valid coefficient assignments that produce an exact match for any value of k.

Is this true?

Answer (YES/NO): NO